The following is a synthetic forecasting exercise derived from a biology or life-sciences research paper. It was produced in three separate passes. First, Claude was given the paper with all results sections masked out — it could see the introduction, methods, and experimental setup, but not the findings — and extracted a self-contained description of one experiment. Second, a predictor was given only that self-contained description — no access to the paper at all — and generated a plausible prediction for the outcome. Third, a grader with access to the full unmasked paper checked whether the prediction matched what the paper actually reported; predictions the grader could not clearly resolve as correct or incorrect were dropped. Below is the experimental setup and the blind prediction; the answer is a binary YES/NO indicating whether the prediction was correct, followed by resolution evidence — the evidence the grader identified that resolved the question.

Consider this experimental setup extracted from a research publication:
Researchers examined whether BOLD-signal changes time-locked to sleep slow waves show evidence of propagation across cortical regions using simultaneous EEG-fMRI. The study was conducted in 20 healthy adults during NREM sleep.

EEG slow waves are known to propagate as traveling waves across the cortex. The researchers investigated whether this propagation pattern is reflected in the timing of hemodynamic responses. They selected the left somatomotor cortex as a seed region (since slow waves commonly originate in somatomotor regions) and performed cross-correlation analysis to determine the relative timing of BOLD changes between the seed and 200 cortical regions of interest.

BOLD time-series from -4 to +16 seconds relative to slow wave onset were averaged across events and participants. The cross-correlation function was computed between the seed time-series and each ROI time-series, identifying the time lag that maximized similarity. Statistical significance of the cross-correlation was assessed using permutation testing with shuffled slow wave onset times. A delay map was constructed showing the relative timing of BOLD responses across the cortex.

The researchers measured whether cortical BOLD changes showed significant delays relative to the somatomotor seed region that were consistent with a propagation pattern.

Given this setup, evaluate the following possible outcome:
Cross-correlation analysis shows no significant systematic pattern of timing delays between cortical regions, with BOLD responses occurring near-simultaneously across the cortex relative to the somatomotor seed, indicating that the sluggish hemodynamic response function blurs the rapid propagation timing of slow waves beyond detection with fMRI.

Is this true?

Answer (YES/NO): NO